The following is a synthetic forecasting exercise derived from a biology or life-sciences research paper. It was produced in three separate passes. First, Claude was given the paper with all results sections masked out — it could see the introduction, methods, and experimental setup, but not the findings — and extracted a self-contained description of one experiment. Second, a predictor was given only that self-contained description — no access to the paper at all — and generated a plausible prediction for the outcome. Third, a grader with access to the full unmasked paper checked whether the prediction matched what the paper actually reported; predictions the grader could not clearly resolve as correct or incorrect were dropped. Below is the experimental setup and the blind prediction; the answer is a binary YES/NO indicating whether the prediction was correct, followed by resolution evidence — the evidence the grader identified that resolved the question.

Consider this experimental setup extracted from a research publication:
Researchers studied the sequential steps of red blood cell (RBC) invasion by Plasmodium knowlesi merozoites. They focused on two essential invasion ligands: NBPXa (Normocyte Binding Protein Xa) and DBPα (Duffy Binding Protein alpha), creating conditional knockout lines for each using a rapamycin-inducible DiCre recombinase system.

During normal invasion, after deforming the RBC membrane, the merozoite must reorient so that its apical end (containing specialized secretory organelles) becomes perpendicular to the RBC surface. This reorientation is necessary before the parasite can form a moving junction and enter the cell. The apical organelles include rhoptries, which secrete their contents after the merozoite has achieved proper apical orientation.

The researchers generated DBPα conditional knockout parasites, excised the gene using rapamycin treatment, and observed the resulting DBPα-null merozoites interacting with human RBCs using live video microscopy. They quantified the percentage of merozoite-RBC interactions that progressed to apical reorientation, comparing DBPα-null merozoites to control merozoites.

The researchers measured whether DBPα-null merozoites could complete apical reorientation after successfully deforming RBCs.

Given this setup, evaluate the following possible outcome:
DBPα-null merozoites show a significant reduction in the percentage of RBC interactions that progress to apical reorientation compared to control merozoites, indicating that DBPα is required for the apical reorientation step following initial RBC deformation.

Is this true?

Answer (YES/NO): YES